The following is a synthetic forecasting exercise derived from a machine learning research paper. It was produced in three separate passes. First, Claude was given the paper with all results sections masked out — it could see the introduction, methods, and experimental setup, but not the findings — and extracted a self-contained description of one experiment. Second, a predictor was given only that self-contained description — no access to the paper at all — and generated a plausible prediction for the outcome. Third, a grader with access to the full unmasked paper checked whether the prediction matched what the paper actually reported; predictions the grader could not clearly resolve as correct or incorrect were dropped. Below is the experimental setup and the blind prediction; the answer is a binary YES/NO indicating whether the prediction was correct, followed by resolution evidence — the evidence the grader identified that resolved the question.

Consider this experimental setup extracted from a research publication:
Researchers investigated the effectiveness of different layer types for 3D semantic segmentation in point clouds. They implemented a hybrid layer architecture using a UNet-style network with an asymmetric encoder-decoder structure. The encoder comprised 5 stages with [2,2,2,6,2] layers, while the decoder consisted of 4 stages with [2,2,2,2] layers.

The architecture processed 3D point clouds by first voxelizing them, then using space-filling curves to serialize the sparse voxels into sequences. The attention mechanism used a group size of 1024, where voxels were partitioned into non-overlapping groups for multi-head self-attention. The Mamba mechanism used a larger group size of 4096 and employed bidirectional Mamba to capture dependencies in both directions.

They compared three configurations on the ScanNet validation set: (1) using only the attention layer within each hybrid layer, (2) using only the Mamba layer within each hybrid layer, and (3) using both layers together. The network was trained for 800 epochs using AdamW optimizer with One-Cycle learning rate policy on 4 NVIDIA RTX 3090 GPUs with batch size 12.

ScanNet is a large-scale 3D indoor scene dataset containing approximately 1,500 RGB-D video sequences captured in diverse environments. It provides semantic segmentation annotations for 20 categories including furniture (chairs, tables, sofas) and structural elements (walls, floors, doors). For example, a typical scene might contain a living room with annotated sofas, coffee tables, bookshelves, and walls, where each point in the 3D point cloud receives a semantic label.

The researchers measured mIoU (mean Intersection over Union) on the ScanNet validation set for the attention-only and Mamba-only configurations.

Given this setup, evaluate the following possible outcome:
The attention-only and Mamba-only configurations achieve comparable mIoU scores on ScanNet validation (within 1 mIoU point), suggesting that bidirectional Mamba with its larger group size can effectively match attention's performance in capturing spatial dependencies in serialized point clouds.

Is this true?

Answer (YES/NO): YES